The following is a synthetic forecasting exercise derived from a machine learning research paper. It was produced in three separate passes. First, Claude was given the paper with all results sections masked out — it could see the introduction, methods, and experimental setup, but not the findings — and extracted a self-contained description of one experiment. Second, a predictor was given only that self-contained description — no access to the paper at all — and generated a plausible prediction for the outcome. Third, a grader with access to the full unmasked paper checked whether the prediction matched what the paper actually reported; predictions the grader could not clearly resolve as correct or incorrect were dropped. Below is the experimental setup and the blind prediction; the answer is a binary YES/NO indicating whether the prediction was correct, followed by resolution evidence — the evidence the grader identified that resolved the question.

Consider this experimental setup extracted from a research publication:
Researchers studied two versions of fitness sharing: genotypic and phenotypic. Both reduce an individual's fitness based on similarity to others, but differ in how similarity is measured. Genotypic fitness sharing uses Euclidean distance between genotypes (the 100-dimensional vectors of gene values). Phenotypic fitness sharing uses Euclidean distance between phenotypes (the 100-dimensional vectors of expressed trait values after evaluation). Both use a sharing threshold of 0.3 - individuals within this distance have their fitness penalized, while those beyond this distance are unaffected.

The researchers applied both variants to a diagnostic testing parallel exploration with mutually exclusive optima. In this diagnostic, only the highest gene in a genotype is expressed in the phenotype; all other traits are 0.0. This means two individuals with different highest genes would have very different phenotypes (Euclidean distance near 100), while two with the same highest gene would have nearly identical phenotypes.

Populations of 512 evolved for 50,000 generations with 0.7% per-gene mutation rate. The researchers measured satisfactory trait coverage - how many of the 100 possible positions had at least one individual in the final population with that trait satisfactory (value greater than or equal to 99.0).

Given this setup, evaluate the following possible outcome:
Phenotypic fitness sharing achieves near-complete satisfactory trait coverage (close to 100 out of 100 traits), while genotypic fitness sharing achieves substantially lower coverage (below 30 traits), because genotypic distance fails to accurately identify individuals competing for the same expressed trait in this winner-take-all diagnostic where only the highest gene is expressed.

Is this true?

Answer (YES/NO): NO